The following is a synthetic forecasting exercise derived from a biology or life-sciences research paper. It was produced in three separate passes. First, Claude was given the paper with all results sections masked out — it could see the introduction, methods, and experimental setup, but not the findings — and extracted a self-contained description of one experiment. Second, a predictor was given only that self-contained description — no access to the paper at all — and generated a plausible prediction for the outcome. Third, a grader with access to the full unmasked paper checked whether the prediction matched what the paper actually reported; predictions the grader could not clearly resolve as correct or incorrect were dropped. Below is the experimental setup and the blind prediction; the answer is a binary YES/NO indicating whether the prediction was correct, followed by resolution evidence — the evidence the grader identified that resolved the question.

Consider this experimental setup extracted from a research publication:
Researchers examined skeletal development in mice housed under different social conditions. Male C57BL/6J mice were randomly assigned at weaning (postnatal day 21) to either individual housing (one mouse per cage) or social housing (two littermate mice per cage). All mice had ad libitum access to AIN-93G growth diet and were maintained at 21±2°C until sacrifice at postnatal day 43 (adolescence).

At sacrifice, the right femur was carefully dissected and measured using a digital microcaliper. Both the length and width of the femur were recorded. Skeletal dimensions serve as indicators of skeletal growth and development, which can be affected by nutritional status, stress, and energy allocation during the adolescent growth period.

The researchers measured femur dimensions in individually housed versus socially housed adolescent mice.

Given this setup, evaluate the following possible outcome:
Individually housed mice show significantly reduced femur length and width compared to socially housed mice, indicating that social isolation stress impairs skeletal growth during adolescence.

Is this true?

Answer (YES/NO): YES